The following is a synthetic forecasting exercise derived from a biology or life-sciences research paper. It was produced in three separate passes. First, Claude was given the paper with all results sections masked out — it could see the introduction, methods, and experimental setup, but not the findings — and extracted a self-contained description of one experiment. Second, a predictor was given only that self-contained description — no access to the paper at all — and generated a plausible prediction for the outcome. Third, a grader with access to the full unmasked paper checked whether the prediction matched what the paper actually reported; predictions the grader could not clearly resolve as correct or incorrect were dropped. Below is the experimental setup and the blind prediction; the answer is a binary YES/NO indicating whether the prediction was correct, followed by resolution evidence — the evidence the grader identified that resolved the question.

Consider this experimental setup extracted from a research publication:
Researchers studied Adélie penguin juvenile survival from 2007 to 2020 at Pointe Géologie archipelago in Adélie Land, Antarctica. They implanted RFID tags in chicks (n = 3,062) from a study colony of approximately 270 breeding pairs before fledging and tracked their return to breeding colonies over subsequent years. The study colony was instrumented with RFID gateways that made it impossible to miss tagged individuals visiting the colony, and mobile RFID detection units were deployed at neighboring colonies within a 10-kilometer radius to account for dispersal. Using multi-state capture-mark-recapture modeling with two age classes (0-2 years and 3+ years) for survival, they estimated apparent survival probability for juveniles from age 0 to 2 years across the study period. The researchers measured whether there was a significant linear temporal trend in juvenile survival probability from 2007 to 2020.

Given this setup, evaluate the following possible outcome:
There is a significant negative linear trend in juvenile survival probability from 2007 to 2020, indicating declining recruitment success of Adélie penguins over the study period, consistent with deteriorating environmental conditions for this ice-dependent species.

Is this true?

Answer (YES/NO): YES